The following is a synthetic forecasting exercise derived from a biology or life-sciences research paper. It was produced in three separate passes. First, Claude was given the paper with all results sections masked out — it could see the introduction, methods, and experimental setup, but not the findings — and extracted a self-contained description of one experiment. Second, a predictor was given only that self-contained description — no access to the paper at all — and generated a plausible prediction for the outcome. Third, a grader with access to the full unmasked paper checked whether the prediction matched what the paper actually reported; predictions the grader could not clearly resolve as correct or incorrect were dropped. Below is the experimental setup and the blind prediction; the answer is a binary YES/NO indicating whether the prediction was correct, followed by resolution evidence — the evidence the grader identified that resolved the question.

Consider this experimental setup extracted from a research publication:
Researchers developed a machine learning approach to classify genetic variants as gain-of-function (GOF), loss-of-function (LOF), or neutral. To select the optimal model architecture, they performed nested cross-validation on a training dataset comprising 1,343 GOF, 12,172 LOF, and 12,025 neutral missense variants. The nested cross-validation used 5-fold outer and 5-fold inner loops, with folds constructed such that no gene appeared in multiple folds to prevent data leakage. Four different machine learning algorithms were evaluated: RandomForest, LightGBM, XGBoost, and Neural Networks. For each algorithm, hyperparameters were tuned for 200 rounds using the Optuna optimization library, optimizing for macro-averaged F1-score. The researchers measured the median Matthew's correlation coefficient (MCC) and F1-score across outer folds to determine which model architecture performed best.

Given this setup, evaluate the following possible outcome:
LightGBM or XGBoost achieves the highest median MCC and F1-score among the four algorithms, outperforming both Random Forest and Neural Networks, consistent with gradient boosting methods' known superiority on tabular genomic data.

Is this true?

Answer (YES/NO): YES